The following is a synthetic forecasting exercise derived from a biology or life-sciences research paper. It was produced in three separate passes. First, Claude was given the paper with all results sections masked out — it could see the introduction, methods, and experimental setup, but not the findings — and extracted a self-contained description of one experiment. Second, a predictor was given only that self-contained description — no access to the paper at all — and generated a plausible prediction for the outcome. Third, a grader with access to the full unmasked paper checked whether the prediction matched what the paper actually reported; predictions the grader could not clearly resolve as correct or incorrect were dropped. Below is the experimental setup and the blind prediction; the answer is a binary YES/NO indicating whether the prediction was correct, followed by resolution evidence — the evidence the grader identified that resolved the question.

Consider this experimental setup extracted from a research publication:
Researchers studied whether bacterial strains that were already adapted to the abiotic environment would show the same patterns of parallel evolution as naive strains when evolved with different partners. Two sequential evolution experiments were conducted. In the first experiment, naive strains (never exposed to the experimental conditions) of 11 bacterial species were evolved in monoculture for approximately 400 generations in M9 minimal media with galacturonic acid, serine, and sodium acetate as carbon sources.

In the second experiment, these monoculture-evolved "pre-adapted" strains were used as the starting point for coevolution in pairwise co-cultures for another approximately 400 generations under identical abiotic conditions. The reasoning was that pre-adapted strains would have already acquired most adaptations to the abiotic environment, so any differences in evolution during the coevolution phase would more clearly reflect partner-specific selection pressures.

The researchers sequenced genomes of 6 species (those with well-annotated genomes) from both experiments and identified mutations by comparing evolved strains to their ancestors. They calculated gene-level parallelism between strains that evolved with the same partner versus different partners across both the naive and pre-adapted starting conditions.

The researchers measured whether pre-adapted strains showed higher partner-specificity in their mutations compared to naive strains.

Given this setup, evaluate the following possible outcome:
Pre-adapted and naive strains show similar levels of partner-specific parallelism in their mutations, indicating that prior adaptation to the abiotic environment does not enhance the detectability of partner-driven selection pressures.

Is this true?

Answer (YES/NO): YES